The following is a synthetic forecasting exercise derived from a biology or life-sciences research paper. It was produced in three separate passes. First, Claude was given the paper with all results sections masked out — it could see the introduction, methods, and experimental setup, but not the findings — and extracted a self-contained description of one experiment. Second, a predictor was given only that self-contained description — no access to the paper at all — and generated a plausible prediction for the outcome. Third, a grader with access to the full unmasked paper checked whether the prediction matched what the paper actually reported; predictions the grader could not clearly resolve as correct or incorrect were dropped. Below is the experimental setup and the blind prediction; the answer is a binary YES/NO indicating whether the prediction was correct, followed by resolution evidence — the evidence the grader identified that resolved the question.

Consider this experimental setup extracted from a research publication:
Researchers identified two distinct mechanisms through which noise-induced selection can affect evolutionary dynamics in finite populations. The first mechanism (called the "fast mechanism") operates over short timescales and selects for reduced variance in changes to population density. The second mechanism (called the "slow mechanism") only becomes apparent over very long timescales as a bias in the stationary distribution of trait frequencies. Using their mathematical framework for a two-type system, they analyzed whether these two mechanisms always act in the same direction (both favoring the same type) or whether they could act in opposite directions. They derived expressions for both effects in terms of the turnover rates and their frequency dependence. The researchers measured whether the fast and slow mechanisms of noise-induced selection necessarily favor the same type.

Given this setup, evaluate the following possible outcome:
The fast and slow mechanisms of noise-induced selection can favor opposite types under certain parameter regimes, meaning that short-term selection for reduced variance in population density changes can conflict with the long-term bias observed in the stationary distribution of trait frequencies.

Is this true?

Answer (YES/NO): YES